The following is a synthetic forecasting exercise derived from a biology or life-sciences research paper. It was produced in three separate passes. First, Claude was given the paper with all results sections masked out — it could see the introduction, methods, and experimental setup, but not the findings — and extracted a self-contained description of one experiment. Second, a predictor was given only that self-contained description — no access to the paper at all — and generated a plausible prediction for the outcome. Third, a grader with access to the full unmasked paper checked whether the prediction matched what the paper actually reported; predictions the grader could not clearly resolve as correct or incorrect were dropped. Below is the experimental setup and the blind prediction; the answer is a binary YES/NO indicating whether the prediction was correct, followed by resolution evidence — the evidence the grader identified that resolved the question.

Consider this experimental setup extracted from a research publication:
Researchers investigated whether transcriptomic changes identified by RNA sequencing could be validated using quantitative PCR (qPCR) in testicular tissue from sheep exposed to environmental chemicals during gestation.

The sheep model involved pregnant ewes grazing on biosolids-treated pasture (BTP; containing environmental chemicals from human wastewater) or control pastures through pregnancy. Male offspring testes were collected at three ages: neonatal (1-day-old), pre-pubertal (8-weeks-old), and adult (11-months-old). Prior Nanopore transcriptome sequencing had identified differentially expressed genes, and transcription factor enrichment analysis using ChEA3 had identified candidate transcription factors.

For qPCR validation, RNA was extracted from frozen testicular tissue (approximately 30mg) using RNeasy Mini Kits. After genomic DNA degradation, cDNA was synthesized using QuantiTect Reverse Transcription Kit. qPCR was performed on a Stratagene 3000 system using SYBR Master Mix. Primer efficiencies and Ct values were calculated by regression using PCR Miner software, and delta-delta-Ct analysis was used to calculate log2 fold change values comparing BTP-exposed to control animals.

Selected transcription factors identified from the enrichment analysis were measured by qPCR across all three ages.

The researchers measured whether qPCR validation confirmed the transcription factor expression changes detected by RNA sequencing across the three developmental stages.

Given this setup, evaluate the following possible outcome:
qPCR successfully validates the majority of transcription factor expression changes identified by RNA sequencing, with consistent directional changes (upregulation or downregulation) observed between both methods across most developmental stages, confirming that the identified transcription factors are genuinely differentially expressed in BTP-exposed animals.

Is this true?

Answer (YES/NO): NO